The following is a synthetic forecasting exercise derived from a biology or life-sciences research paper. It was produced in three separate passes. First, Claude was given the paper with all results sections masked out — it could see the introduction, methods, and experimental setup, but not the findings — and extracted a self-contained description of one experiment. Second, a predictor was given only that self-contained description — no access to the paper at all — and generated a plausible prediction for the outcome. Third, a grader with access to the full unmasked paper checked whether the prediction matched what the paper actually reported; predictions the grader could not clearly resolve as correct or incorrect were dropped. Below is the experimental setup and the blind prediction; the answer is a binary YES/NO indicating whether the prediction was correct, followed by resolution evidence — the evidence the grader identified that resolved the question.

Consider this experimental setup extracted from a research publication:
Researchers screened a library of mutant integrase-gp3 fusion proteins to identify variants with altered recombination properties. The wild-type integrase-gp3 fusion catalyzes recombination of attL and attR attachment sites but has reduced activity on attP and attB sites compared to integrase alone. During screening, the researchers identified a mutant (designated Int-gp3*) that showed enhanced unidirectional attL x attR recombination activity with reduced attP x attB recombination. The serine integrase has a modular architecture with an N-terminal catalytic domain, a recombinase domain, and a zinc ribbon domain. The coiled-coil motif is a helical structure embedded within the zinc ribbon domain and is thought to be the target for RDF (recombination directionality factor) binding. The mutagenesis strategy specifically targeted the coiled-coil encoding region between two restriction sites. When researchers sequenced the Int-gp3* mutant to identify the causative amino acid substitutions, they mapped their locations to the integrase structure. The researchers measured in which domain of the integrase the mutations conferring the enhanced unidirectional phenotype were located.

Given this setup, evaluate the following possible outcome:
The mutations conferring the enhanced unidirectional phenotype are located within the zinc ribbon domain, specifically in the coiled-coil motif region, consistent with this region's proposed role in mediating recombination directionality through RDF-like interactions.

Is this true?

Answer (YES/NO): NO